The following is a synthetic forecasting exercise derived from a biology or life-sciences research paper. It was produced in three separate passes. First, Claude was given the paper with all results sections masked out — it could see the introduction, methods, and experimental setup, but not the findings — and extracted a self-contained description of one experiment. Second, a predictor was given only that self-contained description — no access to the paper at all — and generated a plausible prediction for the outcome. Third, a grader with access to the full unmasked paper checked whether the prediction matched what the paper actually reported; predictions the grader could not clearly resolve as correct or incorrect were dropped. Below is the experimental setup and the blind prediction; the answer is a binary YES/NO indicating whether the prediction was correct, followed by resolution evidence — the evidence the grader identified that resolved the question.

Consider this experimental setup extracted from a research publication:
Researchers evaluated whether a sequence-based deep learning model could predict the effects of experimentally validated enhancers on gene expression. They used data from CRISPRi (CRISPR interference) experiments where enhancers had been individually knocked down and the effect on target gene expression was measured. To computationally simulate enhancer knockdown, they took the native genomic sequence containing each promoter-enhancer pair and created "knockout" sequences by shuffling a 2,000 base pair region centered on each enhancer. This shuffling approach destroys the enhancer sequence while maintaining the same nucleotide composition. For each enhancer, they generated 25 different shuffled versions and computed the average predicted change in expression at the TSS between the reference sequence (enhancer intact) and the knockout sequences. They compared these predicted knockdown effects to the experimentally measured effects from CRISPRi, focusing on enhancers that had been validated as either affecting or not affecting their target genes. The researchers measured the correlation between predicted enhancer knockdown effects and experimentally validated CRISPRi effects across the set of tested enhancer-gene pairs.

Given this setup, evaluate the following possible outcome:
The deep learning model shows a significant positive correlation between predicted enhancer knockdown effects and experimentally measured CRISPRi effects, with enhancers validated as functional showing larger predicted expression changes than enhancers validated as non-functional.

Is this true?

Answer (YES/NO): NO